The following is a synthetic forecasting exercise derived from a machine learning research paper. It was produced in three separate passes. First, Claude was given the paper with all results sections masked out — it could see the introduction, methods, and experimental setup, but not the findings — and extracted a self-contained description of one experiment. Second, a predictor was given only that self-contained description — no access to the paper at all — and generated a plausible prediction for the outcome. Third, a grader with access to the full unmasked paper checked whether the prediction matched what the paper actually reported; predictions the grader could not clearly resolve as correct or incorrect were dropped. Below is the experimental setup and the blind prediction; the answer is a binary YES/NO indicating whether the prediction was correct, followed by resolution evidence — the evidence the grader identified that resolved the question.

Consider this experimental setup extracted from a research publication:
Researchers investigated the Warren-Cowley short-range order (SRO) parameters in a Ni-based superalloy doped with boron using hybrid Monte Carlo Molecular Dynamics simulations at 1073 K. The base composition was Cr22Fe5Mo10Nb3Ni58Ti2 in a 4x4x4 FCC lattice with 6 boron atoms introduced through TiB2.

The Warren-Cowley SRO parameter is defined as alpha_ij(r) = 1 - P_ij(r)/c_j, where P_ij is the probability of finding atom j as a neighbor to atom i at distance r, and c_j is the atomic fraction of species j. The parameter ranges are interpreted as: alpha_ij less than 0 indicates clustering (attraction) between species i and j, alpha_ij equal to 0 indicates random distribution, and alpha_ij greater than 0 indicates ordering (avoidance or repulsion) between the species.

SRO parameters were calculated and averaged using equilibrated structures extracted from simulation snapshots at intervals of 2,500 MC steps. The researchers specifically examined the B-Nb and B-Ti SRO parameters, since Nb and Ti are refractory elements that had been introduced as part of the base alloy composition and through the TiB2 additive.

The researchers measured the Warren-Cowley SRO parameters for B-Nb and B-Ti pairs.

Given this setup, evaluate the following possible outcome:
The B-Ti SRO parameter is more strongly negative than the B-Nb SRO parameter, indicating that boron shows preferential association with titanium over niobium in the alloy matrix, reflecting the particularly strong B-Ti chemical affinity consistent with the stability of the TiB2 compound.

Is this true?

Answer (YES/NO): NO